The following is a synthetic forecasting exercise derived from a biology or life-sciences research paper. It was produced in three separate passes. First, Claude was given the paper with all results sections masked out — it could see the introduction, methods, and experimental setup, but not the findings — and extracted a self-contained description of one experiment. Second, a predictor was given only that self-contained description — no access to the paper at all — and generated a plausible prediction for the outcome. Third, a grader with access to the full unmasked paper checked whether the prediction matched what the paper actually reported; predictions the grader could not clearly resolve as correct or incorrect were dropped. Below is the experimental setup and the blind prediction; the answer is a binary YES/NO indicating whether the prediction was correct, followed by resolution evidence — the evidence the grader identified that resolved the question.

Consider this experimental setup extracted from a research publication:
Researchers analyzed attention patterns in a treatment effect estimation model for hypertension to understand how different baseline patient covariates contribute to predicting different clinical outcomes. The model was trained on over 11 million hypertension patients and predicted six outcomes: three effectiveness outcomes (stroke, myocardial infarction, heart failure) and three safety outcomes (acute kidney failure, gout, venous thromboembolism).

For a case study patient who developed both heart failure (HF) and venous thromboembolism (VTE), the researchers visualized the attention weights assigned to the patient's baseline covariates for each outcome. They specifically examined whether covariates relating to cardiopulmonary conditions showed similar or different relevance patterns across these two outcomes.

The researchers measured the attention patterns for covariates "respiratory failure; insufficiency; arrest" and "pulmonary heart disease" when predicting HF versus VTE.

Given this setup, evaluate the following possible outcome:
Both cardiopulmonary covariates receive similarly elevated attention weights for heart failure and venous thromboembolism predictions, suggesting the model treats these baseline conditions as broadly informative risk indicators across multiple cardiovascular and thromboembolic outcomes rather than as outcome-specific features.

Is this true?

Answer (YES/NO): YES